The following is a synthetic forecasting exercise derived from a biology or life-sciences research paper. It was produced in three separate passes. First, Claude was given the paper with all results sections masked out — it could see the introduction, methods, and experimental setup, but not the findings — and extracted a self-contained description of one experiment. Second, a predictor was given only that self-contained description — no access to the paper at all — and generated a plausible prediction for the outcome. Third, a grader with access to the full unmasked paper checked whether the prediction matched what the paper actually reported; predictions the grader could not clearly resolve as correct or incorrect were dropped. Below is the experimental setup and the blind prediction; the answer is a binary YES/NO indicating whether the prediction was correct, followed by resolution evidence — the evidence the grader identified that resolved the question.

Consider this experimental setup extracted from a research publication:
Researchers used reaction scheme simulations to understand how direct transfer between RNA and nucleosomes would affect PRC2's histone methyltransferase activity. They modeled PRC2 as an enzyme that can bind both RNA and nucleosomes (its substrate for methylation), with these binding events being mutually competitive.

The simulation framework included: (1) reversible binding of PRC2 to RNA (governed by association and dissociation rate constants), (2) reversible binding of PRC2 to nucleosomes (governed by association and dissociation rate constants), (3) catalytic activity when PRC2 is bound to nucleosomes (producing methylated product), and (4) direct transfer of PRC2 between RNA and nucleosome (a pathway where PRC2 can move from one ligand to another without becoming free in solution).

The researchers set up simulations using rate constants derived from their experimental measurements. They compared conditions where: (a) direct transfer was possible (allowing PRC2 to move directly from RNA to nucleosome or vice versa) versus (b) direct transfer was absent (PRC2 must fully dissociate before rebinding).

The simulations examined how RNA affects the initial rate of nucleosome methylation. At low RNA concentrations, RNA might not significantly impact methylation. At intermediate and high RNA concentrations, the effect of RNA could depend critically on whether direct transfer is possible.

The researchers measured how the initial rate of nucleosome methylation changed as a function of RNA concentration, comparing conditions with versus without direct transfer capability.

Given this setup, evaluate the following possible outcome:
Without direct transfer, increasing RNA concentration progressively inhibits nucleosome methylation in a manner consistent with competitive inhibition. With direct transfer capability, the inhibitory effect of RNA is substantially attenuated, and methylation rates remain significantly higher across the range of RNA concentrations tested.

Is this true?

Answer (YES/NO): NO